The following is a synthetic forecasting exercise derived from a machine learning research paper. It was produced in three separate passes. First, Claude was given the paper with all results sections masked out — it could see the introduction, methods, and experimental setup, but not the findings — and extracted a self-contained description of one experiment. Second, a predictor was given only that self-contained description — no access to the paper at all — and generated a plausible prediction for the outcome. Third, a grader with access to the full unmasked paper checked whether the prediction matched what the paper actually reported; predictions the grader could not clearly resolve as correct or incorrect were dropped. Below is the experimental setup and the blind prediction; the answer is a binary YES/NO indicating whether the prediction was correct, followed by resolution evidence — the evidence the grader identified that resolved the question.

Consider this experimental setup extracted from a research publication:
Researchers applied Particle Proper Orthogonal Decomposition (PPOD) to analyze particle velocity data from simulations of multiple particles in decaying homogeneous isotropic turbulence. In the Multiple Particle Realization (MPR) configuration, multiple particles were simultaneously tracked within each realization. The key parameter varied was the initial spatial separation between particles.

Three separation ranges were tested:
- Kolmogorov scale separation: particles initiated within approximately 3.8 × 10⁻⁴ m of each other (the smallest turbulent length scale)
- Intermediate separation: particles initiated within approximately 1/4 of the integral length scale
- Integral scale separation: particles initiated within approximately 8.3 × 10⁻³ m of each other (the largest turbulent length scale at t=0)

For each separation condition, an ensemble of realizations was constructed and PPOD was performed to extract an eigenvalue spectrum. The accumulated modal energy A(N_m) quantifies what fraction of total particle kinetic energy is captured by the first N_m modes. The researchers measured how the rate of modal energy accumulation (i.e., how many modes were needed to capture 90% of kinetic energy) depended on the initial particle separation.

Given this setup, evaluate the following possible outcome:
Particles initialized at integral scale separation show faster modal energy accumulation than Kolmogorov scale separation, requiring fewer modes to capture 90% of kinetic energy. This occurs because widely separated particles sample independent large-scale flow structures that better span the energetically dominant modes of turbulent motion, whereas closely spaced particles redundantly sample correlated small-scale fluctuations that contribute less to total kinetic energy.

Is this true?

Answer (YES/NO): NO